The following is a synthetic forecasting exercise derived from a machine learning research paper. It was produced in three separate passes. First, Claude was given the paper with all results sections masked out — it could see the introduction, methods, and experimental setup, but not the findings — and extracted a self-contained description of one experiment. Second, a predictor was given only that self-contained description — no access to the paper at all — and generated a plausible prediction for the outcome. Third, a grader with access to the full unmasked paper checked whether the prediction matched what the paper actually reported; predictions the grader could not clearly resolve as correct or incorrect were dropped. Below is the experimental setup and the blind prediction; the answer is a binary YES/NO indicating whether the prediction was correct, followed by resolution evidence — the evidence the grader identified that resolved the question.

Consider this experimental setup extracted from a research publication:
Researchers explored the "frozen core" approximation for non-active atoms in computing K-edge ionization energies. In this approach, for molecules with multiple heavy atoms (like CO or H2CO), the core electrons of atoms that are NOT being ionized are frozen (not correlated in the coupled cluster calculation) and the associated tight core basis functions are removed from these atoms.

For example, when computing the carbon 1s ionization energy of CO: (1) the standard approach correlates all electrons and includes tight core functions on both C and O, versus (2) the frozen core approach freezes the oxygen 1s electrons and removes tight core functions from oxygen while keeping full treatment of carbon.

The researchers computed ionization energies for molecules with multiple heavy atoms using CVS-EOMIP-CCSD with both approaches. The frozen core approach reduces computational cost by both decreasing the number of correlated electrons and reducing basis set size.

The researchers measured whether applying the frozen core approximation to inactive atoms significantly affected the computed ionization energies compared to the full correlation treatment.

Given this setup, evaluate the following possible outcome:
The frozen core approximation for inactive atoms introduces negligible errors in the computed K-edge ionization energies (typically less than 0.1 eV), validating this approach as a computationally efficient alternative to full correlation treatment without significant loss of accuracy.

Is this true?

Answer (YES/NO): YES